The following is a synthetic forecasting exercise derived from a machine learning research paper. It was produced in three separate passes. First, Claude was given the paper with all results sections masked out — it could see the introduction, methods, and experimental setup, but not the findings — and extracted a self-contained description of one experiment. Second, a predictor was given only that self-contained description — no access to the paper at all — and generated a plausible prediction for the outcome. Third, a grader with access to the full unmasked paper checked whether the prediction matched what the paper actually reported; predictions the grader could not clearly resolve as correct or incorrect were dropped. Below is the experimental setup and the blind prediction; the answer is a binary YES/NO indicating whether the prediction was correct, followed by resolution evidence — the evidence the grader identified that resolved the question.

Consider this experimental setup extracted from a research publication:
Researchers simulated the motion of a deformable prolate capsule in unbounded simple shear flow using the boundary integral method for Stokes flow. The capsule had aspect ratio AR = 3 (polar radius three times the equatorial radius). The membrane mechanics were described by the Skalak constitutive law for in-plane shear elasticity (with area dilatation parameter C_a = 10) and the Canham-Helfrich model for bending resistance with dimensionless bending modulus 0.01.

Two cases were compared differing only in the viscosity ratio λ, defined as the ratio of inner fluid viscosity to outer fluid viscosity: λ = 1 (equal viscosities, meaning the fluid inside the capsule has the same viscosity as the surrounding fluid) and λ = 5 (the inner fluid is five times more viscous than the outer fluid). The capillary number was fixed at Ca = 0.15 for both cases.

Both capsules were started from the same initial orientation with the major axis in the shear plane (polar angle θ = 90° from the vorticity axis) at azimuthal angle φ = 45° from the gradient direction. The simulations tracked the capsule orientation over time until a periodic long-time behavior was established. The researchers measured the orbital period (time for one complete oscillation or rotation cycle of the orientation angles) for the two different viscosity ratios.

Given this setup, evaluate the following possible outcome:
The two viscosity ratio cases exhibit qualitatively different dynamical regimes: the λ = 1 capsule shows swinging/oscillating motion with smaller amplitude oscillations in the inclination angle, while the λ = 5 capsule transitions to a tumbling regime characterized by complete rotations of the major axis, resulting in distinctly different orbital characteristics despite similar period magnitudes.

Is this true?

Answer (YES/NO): NO